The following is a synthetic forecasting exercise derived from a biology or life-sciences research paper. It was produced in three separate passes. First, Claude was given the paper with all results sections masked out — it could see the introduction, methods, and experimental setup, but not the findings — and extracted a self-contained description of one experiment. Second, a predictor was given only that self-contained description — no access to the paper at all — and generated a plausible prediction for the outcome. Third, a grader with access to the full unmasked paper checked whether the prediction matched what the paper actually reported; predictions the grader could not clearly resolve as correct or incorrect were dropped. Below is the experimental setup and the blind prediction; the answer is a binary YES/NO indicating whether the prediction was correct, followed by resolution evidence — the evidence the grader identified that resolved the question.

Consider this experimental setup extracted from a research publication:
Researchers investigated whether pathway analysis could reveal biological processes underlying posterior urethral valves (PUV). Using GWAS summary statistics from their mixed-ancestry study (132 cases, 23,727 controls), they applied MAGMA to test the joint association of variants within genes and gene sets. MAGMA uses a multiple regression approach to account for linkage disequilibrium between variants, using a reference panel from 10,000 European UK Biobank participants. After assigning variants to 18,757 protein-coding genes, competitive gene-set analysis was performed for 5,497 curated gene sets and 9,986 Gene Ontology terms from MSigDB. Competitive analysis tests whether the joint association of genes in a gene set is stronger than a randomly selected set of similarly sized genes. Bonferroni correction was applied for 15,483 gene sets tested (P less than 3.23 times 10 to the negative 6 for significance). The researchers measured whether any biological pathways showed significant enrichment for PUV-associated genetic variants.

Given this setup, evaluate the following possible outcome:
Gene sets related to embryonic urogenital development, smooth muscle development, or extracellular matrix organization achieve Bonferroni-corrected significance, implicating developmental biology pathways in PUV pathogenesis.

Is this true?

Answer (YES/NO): NO